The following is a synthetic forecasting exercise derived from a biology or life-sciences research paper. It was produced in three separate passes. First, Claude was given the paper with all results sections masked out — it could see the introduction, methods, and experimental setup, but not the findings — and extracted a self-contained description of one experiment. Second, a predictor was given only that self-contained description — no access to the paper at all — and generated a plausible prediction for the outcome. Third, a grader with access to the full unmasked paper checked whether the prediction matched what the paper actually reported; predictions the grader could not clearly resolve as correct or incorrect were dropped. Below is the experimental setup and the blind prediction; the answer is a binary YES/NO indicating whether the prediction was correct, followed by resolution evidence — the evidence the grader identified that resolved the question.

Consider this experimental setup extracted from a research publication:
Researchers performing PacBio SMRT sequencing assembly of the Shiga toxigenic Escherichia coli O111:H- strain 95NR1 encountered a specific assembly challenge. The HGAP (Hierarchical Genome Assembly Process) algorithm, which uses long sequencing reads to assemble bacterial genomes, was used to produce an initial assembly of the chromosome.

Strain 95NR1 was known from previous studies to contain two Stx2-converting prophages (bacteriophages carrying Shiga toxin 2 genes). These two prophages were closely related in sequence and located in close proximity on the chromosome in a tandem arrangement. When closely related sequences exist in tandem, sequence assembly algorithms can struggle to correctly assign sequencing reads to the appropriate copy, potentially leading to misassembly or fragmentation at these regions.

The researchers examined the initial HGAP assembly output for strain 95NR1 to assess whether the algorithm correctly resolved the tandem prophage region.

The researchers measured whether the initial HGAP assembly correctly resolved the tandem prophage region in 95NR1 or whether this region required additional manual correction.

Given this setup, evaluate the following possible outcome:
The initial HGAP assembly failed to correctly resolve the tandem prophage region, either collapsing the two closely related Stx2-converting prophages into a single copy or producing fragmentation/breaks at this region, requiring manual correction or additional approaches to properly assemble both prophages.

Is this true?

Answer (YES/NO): YES